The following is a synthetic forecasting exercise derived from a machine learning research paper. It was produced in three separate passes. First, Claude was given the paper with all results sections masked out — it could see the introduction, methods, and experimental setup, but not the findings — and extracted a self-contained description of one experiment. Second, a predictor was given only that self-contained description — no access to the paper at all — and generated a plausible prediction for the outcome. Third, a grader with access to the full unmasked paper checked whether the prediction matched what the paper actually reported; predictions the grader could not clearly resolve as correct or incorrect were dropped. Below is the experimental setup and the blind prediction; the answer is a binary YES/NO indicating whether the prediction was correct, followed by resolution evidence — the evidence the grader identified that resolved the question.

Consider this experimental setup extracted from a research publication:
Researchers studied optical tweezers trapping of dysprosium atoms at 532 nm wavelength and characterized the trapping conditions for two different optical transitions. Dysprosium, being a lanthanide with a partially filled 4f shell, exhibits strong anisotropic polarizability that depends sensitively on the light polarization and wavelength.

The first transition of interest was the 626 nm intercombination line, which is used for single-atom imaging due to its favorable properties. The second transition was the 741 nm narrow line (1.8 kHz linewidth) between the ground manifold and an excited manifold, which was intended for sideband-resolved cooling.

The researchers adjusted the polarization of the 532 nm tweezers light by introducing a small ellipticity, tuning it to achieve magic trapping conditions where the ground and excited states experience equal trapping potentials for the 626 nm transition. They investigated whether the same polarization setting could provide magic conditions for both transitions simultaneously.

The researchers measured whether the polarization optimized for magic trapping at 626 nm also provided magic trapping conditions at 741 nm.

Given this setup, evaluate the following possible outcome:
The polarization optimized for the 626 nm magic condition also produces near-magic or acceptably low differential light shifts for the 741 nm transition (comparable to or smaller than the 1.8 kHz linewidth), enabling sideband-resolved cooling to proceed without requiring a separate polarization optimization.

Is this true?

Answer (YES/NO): NO